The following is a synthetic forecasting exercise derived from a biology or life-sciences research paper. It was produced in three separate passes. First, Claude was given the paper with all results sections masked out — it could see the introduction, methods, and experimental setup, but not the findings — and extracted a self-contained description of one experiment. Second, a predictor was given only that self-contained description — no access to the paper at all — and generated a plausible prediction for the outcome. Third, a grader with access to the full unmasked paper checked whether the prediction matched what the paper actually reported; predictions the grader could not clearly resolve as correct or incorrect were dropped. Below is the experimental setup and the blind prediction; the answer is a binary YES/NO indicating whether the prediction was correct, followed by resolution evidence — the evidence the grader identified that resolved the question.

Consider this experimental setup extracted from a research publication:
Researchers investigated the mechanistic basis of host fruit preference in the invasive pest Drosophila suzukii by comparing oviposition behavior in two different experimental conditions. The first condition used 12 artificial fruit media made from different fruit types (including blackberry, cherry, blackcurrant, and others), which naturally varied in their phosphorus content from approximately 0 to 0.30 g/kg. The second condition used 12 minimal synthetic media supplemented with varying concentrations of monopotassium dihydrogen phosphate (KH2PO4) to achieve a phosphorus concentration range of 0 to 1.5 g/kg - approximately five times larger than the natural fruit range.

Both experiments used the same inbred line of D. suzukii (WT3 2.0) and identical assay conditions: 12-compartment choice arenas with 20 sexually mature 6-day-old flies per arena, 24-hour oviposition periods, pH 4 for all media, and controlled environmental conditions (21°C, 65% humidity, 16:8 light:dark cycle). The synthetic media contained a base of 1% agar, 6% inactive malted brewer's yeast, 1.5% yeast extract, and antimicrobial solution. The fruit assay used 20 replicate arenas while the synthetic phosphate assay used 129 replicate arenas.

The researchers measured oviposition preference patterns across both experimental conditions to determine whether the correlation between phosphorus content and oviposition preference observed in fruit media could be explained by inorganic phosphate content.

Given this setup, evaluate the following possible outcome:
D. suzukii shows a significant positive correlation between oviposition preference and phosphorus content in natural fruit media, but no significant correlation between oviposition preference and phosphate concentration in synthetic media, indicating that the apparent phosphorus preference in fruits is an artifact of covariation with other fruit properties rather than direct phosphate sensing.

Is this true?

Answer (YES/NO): YES